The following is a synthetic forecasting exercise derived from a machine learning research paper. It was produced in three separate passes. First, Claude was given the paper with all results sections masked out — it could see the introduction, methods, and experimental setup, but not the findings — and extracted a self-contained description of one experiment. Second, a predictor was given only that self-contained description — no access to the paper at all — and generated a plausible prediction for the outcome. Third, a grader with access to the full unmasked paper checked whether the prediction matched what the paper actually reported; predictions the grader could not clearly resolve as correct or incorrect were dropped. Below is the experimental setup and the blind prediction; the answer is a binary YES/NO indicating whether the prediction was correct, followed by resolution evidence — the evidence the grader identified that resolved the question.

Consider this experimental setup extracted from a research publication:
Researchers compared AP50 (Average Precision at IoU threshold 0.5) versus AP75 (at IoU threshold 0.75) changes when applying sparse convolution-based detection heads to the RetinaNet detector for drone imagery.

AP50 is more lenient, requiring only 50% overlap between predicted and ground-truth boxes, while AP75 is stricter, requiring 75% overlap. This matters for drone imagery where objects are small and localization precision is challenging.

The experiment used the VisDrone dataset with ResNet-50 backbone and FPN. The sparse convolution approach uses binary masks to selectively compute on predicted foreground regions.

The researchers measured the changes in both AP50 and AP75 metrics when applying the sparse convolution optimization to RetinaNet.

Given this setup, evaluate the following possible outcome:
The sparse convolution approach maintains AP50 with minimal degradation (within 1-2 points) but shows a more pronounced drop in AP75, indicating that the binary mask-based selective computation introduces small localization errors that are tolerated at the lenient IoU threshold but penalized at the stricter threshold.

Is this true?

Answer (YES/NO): YES